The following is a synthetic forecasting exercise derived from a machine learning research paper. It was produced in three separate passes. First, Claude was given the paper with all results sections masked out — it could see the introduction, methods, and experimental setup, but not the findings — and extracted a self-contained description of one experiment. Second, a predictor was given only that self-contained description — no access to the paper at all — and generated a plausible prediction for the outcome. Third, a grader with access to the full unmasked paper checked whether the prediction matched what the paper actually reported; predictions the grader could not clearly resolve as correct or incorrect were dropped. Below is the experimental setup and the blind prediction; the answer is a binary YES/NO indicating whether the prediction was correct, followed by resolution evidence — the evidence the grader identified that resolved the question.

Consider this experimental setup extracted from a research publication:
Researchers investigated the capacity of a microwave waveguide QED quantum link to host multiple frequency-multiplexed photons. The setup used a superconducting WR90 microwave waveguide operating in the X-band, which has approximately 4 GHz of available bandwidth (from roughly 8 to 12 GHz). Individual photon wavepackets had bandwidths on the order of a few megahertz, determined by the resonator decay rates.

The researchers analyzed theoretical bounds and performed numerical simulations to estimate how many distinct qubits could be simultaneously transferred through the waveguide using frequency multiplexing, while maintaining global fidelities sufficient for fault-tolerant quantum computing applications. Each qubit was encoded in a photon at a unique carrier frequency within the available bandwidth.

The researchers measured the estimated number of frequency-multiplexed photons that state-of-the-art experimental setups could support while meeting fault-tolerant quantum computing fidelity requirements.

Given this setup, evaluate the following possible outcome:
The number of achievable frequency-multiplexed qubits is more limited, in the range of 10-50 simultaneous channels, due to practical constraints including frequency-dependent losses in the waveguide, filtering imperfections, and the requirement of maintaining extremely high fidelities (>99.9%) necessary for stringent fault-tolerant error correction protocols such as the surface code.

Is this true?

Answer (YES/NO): NO